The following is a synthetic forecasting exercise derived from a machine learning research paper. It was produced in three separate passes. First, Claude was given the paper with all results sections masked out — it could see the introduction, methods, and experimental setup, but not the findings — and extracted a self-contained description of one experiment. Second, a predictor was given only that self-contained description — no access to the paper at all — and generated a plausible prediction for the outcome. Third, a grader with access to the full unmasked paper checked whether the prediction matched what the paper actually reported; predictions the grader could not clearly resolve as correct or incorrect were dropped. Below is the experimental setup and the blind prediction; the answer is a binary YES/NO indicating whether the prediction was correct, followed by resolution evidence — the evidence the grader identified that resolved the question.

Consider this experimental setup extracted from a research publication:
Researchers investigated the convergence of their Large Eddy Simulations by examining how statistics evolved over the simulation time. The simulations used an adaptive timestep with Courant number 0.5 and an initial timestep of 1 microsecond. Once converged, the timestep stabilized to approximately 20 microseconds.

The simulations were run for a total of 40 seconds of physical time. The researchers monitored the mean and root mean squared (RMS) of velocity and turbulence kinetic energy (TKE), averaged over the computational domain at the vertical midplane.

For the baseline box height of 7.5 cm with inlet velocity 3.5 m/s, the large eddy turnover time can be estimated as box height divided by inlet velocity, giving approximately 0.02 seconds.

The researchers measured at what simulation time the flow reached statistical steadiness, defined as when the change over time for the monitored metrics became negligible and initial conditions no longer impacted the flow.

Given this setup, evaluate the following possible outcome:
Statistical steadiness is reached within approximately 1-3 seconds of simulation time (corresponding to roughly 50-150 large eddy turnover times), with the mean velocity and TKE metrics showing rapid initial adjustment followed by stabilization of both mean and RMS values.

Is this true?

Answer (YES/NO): NO